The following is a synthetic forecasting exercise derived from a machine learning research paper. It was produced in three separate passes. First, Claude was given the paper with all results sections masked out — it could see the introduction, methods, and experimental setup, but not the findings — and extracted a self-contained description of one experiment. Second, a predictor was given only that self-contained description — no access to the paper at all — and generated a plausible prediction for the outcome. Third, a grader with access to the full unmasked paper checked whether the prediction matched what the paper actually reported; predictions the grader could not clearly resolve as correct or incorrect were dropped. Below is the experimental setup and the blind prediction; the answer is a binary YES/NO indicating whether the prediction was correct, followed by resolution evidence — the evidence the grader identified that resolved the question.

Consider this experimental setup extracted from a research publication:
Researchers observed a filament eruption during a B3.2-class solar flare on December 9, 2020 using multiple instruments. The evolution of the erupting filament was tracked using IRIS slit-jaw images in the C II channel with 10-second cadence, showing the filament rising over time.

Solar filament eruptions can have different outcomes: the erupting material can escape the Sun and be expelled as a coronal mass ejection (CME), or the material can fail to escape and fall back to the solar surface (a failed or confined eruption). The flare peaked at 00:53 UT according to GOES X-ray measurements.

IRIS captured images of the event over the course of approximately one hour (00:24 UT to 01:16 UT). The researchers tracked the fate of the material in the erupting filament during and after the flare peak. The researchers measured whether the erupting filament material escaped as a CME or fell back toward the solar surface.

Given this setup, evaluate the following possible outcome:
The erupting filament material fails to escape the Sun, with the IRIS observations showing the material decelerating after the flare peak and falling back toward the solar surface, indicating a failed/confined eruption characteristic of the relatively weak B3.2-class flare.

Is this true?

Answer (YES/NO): NO